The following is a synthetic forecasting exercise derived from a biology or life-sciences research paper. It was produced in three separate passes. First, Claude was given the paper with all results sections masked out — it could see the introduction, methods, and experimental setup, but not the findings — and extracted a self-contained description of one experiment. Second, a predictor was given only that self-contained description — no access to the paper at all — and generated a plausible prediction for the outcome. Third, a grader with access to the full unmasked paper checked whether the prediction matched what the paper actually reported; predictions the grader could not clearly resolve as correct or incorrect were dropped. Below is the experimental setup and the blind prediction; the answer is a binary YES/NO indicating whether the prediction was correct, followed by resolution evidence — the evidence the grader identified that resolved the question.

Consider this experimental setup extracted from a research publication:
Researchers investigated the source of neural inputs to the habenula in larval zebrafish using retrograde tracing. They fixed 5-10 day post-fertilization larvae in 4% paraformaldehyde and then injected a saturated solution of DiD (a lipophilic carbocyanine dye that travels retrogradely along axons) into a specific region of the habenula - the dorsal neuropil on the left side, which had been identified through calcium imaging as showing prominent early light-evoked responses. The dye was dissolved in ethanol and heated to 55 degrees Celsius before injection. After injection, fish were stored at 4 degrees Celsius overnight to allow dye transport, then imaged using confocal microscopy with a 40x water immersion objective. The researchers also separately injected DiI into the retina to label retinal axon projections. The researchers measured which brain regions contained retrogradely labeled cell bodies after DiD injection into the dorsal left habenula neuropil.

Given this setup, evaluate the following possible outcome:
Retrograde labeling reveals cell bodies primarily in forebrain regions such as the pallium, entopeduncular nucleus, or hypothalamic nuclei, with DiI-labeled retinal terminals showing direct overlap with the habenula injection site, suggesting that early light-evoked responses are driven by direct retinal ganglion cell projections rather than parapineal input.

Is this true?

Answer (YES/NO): NO